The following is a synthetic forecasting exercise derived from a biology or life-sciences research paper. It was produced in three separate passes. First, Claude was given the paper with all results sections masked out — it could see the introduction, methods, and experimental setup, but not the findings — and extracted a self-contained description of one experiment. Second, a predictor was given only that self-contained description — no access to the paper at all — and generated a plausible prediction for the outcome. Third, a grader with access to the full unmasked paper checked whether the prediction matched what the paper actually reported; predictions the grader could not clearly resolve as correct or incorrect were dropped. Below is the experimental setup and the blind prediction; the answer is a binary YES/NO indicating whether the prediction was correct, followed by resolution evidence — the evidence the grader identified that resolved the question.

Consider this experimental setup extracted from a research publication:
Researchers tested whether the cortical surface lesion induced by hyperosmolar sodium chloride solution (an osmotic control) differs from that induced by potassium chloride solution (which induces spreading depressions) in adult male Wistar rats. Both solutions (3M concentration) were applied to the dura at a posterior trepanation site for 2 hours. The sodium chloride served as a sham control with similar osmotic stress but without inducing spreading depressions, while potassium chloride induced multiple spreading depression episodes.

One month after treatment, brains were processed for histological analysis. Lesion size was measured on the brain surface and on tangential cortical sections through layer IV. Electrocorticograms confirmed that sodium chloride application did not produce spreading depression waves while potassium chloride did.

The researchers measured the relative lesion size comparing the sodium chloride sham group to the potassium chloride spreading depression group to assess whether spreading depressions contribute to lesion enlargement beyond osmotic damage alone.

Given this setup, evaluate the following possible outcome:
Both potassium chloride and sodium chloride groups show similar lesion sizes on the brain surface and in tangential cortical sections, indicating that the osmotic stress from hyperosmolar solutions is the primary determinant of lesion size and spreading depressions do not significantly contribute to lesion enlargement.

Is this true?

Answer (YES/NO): NO